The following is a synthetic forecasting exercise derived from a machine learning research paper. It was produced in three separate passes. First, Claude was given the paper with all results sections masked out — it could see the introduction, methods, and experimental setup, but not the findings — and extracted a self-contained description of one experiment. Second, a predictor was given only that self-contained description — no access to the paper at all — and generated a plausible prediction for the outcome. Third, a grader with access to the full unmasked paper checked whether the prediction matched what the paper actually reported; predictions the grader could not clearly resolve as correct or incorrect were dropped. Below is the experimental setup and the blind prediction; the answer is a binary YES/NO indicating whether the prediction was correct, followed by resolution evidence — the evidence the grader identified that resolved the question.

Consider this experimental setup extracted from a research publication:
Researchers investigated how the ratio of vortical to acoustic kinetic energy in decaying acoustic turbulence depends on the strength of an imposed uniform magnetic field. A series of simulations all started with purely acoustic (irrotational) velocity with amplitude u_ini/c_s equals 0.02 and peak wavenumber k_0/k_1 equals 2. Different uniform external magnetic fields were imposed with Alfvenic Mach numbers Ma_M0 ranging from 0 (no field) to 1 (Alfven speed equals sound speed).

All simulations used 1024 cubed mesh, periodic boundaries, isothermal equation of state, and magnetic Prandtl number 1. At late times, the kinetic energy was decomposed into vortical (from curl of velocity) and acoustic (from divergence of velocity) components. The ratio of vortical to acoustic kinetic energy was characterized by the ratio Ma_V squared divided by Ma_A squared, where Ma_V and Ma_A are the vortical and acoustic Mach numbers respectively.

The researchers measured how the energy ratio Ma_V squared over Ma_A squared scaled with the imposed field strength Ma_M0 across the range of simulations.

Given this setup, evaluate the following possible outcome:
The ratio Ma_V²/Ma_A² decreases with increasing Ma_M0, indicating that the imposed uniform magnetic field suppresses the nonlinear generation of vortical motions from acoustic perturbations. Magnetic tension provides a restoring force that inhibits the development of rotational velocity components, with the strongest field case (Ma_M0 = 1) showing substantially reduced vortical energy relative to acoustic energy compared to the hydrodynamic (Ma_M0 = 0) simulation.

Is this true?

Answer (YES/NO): NO